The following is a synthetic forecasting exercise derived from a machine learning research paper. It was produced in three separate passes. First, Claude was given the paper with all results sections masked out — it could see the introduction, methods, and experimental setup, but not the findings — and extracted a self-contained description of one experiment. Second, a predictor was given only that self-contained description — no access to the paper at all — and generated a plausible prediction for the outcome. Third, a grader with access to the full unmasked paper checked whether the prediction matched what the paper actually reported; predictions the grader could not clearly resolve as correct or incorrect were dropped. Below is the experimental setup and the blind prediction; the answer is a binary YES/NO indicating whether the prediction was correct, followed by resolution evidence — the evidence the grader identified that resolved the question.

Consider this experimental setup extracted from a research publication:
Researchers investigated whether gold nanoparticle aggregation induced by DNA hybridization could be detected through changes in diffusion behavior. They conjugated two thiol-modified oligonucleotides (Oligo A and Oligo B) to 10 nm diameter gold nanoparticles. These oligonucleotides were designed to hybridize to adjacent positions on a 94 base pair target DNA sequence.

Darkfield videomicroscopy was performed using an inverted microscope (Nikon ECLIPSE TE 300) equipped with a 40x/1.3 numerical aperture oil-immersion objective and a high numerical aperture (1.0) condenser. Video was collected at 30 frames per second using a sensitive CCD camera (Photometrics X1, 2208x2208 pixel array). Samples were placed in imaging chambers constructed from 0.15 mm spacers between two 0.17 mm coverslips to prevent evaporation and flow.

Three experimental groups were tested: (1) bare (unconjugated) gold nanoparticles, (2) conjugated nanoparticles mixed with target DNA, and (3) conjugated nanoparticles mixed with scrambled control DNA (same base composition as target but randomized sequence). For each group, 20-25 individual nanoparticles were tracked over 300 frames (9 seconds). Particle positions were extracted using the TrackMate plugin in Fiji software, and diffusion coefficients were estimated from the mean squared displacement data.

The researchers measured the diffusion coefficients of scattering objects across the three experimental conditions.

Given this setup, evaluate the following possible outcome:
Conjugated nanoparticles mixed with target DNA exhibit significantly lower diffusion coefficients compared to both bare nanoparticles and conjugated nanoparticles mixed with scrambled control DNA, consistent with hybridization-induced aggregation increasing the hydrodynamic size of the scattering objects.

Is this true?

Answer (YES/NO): NO